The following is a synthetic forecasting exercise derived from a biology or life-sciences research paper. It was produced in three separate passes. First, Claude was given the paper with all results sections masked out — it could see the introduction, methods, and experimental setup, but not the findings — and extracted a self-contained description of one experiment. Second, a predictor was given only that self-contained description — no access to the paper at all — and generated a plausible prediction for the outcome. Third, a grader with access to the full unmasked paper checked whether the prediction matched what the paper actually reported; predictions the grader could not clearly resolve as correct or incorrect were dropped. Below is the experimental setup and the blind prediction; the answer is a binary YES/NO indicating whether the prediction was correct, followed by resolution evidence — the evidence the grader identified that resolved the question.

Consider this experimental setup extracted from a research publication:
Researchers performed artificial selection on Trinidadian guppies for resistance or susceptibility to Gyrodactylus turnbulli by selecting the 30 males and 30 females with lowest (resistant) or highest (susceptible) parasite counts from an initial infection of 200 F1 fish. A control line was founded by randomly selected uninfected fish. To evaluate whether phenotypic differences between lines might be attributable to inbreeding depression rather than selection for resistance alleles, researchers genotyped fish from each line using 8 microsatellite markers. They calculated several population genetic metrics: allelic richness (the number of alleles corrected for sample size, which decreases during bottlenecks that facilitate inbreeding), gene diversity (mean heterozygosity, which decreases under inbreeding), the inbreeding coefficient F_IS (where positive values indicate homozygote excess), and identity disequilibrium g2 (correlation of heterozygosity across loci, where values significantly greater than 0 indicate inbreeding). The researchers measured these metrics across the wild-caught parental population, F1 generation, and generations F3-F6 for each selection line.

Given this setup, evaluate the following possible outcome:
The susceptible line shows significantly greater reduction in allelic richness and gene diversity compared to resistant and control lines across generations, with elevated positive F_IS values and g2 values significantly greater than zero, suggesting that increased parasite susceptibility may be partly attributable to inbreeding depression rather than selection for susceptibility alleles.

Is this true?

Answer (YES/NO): NO